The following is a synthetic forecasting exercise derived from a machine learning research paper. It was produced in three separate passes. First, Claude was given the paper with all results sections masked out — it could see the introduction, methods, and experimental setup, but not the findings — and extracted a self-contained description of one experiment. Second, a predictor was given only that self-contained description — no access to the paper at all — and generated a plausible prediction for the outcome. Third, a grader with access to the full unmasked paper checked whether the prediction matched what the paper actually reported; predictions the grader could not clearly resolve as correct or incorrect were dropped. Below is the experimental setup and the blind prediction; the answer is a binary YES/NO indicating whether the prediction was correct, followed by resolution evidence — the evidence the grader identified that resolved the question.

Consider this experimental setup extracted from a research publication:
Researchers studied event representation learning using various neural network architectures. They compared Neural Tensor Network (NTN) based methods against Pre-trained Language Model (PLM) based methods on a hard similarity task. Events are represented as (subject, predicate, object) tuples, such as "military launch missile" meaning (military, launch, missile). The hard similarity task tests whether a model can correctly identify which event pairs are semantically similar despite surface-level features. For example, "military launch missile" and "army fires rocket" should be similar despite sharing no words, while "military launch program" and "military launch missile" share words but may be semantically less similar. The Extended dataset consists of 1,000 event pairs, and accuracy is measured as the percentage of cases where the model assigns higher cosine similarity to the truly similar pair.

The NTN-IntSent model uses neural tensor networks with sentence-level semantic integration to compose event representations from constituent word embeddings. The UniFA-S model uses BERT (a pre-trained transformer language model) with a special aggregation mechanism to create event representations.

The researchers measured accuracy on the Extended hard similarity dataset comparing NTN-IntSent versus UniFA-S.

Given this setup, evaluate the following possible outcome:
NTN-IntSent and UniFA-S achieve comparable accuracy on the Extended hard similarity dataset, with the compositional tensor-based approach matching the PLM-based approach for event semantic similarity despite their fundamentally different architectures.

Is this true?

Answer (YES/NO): YES